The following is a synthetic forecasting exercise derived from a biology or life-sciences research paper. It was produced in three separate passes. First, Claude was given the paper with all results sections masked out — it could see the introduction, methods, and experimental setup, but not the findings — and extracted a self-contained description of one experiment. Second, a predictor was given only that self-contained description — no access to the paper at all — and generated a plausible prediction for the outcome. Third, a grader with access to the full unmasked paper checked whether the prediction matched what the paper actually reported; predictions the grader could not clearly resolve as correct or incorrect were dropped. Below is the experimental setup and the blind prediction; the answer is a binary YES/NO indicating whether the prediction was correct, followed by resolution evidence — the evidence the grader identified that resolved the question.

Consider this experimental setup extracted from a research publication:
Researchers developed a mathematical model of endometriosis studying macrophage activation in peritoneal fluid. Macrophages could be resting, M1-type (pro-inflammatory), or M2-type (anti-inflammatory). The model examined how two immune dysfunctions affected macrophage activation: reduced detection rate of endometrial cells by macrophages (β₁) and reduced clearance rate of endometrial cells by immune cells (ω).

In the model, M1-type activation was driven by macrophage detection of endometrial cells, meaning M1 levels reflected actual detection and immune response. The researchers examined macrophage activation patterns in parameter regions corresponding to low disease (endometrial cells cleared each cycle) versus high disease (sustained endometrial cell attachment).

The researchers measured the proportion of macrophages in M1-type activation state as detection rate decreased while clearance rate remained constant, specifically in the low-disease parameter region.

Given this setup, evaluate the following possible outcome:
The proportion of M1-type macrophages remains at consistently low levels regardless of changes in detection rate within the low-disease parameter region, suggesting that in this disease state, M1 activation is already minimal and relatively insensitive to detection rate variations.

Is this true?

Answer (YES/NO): NO